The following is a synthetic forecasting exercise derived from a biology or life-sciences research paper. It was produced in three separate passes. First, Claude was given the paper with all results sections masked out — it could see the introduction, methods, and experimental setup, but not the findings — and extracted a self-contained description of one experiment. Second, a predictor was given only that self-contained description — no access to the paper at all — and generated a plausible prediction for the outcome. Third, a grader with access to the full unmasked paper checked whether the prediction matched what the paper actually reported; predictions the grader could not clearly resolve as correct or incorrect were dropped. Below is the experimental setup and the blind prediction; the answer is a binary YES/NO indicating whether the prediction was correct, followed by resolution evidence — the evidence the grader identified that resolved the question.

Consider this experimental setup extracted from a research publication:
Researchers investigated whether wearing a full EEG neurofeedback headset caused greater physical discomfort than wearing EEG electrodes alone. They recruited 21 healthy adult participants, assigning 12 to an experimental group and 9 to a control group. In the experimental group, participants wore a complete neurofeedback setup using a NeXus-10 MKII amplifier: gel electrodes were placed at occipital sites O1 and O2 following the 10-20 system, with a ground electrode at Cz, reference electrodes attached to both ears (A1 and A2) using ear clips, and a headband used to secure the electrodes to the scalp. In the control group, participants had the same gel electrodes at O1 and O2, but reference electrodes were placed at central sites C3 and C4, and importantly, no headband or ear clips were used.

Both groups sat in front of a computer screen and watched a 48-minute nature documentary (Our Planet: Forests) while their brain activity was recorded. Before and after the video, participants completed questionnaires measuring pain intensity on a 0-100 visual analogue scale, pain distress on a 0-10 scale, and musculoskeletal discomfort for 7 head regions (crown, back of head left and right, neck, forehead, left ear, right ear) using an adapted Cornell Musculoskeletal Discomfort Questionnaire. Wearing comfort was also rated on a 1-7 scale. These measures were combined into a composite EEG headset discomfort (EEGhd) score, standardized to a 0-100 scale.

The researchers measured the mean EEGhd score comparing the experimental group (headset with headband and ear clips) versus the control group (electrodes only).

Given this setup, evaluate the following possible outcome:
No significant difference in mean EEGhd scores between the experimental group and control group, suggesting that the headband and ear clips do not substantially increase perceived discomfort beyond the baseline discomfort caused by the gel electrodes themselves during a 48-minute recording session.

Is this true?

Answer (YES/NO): NO